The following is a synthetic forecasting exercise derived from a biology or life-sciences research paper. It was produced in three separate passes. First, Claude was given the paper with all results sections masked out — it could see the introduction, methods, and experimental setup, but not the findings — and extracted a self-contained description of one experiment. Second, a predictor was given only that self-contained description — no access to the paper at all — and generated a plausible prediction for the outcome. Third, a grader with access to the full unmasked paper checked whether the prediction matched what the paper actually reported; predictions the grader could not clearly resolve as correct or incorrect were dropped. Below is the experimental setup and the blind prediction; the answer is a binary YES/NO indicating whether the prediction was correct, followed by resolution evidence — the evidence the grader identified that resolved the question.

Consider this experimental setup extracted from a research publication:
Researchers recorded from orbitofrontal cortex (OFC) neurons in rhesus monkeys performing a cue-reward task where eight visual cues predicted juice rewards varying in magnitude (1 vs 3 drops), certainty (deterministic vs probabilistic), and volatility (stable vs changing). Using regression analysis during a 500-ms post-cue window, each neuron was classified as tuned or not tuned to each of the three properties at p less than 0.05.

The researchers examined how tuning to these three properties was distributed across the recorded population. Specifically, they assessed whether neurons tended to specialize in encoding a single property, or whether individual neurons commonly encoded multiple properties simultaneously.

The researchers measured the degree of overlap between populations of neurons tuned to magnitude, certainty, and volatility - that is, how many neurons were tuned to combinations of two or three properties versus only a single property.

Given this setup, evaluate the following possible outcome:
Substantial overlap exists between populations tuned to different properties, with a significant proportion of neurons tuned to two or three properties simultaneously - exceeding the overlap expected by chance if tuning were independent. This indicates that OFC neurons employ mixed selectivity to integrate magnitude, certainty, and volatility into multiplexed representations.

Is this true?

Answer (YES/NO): NO